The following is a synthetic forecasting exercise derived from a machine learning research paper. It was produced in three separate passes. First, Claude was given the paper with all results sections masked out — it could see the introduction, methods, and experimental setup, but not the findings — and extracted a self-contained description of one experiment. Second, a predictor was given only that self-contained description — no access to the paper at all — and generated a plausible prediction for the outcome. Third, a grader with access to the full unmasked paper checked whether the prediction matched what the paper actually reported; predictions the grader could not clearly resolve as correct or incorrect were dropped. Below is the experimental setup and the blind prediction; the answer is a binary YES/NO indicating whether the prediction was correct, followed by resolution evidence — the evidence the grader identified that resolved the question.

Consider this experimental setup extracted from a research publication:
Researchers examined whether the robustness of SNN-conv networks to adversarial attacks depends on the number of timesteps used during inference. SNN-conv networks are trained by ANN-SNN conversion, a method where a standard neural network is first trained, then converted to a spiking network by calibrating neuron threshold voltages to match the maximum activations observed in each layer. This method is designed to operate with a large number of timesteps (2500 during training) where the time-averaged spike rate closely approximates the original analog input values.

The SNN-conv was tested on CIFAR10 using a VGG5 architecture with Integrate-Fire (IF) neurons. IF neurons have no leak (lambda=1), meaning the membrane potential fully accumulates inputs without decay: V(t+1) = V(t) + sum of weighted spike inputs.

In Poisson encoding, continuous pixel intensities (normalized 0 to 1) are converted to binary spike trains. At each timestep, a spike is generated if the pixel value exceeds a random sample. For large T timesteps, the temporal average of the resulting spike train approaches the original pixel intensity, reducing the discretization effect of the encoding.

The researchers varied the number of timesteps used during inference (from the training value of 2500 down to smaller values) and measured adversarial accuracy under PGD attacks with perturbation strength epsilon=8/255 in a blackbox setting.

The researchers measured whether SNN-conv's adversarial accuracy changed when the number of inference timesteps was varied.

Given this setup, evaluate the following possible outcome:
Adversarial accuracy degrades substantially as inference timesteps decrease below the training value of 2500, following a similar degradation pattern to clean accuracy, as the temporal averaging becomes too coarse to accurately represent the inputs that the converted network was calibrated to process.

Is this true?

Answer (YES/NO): NO